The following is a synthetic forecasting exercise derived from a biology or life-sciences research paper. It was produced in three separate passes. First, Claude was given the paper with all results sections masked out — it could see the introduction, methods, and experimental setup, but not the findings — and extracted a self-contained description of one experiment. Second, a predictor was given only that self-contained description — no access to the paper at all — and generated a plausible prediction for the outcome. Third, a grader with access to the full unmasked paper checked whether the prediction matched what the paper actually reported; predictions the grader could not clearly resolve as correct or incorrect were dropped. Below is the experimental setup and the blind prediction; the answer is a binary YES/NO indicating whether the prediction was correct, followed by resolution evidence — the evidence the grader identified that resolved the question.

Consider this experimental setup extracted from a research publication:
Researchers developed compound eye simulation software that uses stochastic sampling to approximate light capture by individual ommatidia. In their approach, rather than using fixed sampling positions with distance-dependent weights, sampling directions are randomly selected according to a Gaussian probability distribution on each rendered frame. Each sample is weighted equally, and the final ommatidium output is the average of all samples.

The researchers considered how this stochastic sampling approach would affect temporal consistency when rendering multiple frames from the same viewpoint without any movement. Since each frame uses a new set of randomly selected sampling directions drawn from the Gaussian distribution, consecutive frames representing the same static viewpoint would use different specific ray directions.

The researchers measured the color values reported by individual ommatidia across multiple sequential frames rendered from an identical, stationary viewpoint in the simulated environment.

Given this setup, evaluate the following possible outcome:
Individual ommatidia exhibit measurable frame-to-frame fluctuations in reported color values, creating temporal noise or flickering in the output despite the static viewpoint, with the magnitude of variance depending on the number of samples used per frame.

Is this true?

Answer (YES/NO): YES